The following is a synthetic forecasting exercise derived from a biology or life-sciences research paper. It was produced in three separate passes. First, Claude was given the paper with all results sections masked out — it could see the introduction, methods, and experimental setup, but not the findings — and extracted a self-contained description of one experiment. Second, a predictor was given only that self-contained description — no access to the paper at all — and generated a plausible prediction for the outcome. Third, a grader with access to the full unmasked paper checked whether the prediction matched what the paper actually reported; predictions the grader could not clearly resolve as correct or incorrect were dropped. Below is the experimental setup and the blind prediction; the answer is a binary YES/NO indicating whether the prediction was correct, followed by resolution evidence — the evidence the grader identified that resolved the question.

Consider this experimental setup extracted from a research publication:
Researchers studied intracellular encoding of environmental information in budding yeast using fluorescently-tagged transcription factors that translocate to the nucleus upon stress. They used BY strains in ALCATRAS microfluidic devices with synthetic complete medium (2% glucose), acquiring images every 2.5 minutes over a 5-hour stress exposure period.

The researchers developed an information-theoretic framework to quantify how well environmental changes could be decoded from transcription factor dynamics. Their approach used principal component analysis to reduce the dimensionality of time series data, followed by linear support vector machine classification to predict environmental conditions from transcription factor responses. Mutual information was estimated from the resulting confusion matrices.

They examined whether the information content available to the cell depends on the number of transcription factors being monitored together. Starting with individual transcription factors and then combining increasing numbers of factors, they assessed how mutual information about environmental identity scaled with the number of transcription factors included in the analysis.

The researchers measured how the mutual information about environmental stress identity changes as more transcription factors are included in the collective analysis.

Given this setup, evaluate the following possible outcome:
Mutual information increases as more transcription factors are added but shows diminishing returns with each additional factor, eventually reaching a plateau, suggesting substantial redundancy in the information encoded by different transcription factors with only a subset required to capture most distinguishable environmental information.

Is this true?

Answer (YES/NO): YES